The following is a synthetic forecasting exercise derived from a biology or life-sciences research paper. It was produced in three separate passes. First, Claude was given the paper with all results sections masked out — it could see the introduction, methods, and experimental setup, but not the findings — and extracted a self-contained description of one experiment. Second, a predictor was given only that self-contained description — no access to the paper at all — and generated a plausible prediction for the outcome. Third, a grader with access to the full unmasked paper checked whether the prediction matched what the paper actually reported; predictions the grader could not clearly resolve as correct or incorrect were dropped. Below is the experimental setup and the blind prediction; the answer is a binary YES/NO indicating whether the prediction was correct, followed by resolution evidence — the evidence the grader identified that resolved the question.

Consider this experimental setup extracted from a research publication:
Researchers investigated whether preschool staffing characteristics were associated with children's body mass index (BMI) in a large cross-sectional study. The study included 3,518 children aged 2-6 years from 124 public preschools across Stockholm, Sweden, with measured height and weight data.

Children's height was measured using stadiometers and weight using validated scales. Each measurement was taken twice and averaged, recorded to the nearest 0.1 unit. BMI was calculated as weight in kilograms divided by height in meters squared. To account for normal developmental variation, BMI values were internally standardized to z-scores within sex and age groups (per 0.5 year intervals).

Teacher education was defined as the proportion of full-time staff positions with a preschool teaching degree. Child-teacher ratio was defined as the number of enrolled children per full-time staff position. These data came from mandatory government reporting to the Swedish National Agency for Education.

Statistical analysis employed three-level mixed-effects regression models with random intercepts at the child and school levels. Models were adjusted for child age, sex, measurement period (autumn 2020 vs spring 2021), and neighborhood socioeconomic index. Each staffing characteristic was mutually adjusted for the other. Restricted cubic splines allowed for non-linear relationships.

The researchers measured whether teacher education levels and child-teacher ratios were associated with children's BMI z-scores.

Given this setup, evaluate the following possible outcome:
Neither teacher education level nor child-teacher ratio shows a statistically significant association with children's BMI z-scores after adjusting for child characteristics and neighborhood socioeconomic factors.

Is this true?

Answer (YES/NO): NO